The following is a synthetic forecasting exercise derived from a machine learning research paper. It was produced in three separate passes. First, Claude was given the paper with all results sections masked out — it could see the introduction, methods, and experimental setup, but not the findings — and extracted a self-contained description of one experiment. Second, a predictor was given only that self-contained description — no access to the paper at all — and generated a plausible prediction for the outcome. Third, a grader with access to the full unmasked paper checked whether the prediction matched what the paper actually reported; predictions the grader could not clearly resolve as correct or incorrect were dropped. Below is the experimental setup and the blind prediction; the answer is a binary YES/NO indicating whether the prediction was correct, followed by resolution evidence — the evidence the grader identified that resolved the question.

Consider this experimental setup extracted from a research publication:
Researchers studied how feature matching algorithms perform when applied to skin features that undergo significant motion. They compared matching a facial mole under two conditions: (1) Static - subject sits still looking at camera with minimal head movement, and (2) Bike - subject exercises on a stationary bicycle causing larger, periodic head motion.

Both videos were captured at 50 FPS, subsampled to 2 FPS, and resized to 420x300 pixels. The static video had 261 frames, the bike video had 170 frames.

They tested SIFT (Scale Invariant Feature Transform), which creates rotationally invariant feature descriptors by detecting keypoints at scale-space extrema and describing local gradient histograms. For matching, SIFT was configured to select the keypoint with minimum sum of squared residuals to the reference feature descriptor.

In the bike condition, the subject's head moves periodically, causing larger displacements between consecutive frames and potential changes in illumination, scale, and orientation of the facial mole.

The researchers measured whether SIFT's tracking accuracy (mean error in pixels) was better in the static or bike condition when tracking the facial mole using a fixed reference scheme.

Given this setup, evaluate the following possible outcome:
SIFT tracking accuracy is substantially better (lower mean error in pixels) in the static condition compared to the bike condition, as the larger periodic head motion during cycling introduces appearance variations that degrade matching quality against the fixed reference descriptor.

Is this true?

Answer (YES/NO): NO